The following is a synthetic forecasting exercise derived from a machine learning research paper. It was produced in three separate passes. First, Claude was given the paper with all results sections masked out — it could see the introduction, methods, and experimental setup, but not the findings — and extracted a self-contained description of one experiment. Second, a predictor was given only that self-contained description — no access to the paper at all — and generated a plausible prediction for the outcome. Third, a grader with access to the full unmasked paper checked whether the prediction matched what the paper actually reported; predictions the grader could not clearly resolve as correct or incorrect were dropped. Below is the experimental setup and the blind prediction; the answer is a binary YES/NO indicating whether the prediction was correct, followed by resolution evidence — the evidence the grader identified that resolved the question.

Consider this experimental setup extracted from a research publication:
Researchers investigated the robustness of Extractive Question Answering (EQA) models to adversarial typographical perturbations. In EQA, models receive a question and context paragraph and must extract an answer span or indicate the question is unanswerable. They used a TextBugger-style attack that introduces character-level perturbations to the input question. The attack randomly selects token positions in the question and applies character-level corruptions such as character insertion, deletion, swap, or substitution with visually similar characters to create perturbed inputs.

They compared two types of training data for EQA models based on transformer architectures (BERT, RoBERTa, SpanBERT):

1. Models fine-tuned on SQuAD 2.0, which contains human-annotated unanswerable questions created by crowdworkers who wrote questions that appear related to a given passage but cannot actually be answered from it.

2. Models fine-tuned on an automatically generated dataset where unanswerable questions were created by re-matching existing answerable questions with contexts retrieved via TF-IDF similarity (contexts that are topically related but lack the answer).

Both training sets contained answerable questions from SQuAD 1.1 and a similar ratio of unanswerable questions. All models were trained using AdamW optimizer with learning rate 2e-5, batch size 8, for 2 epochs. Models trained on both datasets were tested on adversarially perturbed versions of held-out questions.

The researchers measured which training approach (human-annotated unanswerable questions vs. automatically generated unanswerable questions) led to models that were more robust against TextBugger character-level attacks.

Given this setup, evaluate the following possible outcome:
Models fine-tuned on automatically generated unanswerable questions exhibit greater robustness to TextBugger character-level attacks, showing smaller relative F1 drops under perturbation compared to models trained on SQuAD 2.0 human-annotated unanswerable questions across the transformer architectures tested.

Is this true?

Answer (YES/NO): NO